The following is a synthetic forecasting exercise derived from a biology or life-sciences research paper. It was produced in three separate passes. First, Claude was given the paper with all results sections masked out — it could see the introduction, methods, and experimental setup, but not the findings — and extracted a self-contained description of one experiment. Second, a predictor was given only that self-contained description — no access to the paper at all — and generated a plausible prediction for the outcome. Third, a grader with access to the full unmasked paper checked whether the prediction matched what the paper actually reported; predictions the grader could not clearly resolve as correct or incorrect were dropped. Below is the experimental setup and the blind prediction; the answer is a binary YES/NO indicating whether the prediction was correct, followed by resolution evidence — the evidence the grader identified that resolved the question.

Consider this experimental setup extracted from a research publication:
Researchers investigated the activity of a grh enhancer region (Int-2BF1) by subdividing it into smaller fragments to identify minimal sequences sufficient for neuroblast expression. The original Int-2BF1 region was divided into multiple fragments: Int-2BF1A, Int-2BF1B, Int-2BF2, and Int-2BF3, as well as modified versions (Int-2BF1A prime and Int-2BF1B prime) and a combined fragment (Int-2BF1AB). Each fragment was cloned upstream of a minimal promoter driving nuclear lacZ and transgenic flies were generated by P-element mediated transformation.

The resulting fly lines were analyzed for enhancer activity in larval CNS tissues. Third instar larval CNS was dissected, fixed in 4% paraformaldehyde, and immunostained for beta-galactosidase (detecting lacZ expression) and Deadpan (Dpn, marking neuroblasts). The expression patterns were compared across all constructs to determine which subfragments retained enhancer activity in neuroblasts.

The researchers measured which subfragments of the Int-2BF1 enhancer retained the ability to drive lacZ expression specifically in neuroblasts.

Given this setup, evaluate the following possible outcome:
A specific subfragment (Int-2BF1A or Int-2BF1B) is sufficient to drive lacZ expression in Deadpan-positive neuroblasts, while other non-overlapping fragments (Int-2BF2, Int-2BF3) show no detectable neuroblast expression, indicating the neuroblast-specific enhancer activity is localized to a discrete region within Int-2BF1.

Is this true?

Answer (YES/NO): NO